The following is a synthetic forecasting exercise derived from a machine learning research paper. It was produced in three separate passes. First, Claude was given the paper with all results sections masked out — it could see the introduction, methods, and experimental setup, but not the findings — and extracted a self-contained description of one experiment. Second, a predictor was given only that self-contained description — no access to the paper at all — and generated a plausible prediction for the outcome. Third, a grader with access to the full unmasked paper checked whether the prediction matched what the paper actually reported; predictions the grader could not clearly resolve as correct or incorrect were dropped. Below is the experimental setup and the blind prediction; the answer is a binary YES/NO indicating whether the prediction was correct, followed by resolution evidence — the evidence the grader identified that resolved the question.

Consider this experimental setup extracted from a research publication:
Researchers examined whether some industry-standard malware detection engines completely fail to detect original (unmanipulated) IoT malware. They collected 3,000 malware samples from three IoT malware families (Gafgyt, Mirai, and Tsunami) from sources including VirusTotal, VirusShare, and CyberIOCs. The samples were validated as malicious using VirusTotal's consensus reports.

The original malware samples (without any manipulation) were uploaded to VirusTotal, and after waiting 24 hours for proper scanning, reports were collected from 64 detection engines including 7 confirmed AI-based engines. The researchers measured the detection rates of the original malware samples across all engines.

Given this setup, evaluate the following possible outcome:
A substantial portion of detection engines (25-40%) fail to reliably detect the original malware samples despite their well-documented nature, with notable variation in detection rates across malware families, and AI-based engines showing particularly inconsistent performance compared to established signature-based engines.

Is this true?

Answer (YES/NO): NO